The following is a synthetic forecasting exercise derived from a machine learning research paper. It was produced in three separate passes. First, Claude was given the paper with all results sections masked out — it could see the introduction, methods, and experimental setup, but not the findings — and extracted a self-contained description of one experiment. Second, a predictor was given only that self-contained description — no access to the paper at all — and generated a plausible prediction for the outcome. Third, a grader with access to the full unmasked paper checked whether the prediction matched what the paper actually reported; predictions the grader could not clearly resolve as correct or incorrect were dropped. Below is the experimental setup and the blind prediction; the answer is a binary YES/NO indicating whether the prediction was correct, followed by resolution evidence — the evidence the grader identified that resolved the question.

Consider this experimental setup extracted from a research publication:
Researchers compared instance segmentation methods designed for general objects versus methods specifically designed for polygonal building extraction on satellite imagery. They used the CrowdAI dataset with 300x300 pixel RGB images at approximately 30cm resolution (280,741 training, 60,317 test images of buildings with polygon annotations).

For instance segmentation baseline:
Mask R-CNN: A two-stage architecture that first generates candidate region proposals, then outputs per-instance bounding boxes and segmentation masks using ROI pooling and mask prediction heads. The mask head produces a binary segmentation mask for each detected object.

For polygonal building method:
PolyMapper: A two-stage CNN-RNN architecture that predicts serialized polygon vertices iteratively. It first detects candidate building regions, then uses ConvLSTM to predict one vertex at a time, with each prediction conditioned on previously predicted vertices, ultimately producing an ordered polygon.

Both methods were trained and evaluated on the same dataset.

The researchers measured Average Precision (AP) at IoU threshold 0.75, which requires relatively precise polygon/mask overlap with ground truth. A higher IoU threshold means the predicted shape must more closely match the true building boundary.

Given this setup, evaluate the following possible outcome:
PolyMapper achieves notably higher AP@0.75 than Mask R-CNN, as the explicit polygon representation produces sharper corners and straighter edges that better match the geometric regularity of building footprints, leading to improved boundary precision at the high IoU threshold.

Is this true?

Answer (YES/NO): YES